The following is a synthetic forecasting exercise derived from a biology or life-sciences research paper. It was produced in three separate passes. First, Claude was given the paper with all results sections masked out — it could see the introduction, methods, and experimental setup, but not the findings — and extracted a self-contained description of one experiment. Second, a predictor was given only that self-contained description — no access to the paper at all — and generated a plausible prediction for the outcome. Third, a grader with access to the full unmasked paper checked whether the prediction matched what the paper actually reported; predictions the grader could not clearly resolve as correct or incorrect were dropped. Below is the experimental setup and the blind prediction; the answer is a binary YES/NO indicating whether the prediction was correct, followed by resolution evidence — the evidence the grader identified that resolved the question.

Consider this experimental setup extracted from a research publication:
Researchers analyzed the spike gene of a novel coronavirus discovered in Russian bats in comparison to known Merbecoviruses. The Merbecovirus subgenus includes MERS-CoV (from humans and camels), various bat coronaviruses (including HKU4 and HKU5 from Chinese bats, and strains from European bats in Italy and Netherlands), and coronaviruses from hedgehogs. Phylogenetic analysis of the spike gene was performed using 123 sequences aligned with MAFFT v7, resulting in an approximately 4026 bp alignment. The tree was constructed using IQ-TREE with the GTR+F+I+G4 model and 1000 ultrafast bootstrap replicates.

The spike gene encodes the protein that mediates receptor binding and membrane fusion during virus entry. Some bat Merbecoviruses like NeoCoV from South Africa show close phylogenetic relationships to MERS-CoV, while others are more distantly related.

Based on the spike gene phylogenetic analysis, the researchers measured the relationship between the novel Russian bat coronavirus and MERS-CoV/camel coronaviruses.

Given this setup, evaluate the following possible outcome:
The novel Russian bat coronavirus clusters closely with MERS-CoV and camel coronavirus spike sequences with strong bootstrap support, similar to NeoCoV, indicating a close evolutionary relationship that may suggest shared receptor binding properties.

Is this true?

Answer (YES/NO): NO